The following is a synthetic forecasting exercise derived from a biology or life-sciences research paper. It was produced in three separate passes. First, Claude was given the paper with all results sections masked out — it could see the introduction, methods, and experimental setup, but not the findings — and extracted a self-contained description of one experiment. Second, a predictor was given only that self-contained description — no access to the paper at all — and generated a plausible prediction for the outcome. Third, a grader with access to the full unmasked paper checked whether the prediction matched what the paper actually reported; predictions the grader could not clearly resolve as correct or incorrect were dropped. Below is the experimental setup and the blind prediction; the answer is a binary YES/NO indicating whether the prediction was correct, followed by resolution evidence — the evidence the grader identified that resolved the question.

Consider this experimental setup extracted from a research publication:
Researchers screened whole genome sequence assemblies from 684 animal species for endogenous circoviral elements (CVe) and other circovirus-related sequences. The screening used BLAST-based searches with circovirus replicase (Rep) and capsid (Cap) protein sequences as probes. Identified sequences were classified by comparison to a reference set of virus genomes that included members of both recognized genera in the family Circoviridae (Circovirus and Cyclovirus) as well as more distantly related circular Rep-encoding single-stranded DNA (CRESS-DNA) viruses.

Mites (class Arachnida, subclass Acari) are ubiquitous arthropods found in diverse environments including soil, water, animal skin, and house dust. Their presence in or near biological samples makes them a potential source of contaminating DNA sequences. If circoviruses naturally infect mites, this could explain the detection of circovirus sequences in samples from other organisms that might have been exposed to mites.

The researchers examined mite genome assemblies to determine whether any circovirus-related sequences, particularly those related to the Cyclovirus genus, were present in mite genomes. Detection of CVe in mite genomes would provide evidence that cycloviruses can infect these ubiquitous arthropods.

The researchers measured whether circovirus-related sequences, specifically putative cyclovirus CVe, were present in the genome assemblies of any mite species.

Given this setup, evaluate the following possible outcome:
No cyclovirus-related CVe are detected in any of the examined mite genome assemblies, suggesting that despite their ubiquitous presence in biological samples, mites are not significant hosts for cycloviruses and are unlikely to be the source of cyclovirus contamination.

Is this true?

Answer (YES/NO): NO